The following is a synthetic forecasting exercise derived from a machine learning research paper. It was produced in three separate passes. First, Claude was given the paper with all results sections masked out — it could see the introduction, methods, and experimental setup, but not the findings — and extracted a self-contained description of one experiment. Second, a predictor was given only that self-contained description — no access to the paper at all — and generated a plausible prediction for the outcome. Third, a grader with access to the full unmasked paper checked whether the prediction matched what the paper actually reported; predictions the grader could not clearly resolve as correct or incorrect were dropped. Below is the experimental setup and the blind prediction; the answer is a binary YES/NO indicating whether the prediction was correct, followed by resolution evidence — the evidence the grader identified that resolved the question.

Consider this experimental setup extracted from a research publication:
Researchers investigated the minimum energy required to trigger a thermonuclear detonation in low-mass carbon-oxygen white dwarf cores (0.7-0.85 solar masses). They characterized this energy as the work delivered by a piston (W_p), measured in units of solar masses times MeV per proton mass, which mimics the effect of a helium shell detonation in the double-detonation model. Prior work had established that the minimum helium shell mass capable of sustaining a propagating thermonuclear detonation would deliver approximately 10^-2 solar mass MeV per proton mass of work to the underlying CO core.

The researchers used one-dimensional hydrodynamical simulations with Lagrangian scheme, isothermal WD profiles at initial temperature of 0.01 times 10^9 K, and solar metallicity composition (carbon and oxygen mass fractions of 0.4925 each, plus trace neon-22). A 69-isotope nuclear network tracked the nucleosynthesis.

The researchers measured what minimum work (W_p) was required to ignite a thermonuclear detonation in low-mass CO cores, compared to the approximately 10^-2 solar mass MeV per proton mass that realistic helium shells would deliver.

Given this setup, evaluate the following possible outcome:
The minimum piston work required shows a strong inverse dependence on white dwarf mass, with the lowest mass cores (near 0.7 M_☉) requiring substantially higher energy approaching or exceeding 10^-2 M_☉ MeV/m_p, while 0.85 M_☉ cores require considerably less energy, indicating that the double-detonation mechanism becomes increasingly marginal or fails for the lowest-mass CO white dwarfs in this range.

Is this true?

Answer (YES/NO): NO